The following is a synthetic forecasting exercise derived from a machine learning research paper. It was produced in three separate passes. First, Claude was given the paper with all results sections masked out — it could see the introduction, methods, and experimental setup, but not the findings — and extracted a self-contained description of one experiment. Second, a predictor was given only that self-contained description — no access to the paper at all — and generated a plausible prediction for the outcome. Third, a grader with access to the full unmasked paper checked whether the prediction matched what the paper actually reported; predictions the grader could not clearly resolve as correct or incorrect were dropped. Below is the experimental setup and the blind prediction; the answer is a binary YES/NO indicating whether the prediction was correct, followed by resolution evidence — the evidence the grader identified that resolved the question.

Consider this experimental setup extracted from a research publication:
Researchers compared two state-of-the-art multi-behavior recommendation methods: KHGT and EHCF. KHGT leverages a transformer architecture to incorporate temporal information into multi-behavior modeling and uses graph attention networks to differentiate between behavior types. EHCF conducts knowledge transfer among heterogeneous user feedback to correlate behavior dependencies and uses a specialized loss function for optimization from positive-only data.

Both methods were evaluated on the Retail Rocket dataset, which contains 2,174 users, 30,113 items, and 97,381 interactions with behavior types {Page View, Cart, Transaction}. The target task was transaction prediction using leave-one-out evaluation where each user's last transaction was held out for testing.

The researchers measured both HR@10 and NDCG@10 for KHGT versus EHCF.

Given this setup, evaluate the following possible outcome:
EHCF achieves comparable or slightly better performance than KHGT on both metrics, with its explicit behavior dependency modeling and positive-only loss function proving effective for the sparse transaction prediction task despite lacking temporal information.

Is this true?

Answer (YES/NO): NO